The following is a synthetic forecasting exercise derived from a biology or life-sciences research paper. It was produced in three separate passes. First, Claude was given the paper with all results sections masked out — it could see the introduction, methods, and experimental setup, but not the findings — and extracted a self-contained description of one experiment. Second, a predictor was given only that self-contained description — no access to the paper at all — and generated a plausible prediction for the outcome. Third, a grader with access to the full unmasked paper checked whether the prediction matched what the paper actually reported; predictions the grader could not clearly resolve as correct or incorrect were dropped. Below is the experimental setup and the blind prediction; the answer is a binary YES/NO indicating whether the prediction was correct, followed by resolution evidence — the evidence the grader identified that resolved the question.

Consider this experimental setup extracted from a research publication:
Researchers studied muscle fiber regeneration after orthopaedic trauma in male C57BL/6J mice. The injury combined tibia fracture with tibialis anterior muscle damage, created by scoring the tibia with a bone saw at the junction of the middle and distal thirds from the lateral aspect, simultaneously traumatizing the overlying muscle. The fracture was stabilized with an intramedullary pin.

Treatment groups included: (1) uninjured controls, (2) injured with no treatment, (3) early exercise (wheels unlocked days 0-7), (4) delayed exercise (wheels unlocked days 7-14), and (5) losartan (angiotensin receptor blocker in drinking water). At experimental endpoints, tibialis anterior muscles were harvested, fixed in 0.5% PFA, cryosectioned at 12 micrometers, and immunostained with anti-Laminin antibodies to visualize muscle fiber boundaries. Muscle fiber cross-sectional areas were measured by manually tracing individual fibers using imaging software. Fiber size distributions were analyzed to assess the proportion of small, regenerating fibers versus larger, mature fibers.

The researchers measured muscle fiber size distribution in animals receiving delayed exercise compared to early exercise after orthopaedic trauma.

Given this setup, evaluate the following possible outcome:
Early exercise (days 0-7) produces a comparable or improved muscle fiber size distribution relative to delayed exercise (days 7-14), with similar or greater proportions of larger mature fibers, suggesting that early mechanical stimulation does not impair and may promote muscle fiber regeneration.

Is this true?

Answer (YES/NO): NO